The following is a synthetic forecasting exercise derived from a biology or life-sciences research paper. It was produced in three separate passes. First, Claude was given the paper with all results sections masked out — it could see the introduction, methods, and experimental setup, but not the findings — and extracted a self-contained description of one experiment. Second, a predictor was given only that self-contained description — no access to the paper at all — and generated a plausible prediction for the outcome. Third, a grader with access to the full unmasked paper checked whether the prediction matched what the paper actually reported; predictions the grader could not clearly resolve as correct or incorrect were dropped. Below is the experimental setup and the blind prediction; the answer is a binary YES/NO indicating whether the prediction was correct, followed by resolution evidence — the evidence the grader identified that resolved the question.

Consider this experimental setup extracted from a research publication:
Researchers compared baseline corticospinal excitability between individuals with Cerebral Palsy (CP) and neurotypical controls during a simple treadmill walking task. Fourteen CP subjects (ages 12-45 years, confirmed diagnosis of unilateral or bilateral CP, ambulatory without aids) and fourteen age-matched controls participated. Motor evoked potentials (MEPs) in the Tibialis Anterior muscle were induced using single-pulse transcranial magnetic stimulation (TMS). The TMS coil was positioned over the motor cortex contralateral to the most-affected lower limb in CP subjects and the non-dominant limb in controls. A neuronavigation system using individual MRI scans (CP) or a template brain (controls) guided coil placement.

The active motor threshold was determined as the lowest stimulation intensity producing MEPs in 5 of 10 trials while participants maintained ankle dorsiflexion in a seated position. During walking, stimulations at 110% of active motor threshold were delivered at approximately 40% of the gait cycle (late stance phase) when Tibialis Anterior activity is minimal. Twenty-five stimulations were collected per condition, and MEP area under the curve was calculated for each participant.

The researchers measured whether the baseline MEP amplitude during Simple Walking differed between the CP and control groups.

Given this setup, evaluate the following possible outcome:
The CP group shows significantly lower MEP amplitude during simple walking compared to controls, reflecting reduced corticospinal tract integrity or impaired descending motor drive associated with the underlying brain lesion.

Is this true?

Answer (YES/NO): NO